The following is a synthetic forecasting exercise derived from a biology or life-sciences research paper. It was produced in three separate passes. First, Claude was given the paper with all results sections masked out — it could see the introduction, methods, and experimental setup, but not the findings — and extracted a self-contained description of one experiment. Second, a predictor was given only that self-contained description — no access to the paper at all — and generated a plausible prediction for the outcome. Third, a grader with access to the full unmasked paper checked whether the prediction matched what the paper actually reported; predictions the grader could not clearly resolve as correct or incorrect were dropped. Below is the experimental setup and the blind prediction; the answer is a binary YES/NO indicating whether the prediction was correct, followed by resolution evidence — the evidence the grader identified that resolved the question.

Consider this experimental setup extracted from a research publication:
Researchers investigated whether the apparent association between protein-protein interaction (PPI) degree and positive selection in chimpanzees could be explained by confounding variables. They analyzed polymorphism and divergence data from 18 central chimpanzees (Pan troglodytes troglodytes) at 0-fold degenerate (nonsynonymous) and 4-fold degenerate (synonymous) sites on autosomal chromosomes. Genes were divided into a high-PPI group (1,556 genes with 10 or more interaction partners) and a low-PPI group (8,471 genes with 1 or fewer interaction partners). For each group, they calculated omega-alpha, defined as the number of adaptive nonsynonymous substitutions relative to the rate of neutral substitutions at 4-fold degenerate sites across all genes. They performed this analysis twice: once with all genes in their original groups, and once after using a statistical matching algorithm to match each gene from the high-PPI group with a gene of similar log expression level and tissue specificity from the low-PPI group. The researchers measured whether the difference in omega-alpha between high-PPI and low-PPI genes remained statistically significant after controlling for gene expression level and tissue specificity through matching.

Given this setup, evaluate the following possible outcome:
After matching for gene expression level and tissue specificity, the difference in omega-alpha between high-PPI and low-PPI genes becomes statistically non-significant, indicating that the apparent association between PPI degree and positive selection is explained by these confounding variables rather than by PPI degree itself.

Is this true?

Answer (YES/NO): YES